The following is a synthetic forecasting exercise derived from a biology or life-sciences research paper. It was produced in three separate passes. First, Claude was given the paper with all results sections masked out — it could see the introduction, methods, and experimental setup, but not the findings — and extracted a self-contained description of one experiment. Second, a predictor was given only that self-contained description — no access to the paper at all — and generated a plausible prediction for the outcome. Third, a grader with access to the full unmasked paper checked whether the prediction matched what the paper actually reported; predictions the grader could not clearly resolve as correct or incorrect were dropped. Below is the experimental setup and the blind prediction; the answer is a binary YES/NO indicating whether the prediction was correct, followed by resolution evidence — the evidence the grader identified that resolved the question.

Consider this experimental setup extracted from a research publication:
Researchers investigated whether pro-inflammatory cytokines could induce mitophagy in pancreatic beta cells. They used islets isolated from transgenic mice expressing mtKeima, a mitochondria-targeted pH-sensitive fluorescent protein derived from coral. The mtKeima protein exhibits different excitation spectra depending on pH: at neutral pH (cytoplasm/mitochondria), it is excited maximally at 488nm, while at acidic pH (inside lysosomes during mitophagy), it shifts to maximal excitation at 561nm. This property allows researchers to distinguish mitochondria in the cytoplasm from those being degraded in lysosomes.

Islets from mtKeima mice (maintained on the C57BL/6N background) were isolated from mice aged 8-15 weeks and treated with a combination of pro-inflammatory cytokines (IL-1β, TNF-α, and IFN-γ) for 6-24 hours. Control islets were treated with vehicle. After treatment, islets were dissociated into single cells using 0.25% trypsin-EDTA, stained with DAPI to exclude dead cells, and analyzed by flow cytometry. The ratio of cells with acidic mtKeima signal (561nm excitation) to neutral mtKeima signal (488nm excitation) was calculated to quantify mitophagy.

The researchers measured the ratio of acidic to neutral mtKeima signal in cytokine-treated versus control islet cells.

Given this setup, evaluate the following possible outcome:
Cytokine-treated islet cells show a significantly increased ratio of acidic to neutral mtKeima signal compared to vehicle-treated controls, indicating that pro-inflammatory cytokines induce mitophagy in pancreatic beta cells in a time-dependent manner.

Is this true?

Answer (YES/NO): YES